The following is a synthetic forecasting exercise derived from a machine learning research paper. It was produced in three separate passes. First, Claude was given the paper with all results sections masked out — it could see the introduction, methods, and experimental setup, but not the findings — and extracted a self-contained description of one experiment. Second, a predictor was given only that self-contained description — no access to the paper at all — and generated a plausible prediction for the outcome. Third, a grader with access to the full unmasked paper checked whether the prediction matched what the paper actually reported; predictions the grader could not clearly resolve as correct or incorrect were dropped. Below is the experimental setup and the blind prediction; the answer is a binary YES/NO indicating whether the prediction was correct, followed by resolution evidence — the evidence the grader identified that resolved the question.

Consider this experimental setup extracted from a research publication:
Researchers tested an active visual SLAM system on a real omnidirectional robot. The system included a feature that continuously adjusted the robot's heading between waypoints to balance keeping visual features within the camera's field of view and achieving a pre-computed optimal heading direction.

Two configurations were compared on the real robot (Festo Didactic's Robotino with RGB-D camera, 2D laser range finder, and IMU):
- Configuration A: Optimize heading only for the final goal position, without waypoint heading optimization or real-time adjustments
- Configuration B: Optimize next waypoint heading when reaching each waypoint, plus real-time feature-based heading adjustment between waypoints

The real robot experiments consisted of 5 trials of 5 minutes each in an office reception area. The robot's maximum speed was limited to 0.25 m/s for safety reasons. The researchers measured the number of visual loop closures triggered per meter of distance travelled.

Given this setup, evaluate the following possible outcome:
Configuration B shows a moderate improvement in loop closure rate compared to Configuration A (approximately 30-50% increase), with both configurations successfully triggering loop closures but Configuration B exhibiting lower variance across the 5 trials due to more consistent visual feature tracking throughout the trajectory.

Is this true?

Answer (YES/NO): NO